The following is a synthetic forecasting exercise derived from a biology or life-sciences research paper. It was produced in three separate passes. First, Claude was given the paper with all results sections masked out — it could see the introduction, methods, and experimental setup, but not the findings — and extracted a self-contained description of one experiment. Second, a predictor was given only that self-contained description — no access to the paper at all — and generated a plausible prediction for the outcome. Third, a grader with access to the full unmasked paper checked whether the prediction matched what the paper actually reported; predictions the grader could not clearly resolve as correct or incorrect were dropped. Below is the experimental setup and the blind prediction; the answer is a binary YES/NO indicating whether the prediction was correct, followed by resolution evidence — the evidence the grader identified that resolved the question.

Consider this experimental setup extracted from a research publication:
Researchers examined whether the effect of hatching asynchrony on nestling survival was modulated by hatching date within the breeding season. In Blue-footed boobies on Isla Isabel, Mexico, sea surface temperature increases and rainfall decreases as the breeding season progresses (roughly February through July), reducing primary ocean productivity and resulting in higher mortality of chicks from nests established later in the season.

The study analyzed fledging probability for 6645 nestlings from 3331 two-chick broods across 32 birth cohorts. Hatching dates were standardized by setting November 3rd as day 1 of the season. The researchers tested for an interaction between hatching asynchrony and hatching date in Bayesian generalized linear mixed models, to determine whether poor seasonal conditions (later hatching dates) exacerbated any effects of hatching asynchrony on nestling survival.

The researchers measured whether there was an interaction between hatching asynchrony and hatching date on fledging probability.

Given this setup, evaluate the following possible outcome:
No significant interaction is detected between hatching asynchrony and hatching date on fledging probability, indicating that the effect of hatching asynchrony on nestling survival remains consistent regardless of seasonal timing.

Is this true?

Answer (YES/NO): YES